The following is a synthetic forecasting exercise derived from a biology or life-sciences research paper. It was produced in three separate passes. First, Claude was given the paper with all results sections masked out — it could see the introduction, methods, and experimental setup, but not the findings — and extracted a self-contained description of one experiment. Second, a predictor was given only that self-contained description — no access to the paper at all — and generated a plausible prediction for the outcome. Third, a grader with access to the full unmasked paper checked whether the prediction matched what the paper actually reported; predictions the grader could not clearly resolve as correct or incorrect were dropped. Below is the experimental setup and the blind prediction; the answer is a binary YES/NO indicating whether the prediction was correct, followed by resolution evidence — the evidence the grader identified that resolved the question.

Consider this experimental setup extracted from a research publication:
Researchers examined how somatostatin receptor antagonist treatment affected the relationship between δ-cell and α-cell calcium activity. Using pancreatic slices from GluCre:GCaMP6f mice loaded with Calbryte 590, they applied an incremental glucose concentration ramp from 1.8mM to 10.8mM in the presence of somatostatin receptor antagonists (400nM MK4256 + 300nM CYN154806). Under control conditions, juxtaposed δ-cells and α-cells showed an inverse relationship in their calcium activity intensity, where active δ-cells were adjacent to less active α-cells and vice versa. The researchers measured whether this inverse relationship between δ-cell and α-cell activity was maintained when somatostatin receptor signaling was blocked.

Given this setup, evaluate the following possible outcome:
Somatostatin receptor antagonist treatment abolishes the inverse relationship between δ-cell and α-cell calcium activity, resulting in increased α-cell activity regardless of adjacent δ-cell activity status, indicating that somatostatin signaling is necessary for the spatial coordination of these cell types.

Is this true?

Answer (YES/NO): YES